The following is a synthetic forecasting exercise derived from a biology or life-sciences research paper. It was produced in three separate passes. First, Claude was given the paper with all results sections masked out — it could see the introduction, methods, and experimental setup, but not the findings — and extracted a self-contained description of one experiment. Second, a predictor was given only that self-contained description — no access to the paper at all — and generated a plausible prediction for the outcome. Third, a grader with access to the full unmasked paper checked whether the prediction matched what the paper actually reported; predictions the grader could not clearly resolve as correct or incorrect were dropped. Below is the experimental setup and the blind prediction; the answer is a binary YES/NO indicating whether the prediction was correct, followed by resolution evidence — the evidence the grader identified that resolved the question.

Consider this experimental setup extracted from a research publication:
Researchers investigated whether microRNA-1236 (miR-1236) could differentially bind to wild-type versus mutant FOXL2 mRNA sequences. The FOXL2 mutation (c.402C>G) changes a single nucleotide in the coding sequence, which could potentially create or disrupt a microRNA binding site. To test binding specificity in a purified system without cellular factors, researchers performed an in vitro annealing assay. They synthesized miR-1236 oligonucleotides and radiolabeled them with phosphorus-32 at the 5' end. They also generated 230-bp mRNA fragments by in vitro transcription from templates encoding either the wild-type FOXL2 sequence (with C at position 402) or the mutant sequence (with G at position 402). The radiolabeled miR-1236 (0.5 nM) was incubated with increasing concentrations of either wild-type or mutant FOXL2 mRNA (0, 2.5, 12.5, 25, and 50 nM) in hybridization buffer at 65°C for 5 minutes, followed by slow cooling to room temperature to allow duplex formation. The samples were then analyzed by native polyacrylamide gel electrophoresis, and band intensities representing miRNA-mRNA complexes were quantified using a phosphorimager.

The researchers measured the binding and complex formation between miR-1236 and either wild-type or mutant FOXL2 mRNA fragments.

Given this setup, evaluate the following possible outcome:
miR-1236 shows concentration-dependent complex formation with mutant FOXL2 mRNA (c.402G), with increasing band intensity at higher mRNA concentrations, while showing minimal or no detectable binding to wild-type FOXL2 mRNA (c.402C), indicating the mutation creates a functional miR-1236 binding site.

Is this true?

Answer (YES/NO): NO